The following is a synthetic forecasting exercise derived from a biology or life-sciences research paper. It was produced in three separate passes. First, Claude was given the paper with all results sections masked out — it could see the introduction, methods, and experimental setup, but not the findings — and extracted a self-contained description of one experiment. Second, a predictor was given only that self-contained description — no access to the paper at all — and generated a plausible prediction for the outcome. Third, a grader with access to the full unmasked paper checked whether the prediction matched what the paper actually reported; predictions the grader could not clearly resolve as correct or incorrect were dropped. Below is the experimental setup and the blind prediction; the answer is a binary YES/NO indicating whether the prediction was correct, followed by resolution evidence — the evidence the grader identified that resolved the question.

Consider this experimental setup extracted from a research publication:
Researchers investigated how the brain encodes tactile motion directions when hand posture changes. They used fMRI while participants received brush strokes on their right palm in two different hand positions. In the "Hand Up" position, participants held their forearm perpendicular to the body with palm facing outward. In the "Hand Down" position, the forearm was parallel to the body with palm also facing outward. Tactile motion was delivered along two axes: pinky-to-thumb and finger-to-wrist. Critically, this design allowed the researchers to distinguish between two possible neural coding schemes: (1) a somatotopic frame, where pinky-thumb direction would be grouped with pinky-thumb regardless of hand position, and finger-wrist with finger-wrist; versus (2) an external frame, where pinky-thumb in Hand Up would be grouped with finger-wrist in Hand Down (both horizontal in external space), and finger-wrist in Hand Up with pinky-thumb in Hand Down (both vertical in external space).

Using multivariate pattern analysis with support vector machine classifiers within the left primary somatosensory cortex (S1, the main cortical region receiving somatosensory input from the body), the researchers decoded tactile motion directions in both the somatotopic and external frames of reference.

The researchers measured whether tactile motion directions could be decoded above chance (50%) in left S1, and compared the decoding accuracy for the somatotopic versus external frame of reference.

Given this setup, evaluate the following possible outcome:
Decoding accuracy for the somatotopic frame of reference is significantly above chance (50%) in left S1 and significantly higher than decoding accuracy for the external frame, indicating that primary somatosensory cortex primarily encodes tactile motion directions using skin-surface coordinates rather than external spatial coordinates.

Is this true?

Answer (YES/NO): YES